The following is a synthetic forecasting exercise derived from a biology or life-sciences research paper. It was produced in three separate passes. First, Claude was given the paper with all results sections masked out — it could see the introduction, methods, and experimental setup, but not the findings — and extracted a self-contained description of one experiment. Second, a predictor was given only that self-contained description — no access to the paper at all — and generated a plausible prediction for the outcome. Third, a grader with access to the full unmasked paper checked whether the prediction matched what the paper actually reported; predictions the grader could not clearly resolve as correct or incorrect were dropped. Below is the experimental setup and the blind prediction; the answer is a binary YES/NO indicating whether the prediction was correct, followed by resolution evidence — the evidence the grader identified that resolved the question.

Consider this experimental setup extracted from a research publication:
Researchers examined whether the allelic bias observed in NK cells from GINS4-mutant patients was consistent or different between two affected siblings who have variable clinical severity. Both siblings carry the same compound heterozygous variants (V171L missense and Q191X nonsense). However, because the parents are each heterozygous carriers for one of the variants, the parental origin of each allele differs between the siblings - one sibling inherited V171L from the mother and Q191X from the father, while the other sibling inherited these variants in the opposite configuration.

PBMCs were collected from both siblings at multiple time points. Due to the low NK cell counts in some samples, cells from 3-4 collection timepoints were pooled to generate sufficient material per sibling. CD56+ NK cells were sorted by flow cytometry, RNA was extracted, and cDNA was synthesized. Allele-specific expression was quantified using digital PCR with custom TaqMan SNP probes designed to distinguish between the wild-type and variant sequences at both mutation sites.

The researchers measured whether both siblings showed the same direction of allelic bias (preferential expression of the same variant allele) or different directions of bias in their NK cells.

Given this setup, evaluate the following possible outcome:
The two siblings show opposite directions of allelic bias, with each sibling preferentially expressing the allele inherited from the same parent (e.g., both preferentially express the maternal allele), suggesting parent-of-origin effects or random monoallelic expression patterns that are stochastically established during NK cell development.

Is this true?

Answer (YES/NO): NO